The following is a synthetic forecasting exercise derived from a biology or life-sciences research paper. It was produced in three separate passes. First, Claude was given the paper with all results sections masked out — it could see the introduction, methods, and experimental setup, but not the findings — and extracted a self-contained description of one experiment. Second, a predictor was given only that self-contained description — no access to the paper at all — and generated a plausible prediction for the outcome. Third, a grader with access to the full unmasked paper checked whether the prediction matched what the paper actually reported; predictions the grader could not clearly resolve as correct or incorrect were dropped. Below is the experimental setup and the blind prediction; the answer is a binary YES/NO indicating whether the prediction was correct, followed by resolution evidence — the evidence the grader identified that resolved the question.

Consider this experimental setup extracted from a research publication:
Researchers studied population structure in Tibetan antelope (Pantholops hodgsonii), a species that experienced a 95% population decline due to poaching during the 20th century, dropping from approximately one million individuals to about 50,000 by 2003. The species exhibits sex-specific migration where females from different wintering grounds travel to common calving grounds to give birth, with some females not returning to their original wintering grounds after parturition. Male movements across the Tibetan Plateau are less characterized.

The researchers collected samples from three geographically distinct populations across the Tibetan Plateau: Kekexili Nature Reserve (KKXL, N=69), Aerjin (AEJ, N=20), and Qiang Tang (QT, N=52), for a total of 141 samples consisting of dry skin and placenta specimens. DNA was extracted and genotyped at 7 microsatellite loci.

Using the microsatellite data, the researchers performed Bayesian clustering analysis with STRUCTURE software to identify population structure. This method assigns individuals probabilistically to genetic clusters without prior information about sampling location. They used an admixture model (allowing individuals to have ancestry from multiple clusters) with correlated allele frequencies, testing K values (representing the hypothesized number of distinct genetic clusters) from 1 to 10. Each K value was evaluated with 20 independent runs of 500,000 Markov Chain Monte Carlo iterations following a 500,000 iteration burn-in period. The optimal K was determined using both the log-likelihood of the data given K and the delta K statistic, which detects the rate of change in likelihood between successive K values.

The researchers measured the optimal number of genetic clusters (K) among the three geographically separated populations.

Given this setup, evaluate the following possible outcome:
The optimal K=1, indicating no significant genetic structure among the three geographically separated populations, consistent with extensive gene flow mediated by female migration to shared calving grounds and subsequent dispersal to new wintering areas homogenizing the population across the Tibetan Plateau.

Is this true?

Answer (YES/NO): YES